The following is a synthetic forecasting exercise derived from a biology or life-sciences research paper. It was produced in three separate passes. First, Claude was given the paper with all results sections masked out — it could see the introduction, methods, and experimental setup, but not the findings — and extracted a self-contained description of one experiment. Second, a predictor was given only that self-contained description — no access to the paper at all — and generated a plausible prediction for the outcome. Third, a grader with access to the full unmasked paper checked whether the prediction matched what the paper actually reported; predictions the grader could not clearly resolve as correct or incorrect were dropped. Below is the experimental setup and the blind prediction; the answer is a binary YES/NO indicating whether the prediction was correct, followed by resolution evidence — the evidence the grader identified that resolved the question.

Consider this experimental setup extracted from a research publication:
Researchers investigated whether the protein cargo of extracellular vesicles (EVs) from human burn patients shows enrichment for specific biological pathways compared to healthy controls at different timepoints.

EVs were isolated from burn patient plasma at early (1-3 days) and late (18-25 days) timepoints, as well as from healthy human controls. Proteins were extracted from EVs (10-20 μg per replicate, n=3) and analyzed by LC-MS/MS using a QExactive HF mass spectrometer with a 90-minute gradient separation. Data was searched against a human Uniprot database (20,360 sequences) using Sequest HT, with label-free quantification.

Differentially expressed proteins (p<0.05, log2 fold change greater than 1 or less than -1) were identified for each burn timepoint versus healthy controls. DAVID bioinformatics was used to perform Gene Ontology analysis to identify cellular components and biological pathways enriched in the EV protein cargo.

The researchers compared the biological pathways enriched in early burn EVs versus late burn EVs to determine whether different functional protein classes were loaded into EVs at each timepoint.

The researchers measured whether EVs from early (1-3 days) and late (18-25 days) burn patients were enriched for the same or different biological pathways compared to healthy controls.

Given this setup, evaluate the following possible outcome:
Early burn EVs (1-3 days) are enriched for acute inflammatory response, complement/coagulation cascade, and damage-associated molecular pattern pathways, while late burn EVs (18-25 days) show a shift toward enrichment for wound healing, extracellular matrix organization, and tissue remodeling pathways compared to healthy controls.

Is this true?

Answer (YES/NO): NO